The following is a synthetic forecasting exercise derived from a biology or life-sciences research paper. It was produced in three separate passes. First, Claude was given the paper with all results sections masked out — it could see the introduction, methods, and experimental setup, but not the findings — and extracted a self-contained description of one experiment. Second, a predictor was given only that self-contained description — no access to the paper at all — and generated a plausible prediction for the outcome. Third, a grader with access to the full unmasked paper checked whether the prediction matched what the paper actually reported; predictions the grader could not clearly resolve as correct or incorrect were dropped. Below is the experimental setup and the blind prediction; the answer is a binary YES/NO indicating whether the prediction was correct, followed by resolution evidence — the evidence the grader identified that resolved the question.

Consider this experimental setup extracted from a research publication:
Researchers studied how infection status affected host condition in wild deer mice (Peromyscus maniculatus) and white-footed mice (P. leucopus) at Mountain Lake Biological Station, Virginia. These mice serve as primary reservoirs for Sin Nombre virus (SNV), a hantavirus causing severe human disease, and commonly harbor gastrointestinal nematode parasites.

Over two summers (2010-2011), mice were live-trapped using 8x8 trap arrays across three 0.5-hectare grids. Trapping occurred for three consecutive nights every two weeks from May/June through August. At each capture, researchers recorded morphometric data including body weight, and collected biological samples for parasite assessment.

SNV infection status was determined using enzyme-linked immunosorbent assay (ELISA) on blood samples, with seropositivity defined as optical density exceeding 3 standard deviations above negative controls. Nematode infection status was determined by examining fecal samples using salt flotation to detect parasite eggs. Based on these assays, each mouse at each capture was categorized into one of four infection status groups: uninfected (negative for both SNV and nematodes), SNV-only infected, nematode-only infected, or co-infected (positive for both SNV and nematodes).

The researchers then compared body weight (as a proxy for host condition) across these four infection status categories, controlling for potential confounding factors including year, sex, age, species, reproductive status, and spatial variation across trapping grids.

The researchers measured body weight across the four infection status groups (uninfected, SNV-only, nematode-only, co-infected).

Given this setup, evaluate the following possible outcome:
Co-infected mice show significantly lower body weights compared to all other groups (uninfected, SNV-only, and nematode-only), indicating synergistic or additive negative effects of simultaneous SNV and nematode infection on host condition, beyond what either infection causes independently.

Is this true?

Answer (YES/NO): NO